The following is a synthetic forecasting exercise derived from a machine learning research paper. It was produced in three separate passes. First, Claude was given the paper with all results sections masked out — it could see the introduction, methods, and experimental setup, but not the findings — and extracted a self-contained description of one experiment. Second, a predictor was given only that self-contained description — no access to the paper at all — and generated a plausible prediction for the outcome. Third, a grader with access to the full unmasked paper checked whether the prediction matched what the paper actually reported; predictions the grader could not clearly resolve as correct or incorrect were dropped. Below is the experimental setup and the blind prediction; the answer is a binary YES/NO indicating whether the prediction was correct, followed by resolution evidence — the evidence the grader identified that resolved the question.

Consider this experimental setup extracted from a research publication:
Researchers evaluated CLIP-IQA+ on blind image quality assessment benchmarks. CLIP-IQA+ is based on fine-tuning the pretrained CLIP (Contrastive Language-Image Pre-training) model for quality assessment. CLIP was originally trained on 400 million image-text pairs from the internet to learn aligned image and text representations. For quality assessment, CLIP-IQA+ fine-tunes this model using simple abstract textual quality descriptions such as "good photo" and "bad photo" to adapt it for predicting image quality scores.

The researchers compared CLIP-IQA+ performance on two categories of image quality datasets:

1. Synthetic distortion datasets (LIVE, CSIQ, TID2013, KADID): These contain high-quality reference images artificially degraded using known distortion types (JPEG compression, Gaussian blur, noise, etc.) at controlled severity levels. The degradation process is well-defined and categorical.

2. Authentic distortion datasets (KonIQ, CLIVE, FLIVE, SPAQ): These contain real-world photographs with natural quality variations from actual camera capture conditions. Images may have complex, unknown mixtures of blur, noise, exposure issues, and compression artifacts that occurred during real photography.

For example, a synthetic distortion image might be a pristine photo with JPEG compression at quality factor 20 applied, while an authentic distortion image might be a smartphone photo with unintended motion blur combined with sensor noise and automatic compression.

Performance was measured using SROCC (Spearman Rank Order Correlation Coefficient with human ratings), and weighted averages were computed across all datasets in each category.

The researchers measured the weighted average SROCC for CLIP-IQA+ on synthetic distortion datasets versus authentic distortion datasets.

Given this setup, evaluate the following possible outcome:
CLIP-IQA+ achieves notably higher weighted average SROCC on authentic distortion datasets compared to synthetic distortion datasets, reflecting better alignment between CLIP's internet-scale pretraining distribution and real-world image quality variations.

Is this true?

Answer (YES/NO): NO